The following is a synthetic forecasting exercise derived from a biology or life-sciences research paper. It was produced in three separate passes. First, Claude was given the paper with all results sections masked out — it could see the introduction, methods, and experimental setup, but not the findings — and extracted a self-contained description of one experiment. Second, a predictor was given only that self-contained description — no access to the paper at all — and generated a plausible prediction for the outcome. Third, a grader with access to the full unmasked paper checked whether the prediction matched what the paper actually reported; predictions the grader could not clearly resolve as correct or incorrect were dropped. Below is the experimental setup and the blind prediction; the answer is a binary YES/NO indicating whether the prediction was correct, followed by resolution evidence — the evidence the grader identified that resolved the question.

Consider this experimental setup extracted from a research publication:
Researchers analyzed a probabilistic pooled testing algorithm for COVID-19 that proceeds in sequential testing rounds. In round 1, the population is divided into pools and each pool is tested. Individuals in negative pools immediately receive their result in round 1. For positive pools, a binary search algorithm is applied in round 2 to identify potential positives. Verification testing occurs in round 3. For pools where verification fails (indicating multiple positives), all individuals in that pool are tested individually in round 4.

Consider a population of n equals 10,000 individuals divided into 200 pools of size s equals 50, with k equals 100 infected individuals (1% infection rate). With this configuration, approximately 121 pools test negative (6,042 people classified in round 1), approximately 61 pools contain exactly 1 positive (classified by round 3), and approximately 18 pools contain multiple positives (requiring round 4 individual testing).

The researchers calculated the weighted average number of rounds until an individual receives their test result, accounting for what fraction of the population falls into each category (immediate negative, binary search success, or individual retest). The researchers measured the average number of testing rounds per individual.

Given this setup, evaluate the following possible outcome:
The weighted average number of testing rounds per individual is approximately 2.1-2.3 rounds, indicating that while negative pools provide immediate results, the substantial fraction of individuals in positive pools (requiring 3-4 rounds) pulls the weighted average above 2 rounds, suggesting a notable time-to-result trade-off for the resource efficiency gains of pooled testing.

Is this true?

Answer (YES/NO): NO